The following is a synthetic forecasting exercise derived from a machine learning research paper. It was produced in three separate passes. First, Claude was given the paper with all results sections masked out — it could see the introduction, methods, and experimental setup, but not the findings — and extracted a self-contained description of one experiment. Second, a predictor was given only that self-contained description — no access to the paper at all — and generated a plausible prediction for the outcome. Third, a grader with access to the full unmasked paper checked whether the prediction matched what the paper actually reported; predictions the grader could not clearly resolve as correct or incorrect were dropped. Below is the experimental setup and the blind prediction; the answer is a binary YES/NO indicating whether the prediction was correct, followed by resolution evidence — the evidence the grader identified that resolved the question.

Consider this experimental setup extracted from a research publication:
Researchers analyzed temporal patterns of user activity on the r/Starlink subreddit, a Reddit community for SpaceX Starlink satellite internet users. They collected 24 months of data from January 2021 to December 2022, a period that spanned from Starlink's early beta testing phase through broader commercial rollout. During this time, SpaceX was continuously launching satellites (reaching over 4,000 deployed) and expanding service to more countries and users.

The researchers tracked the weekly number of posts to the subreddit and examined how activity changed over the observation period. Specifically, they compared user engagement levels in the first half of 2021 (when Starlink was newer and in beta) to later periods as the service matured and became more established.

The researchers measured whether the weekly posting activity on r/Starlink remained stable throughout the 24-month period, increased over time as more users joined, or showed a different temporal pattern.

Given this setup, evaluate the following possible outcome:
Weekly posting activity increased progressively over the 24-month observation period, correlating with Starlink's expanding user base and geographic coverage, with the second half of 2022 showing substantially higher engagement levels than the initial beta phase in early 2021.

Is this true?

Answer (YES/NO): NO